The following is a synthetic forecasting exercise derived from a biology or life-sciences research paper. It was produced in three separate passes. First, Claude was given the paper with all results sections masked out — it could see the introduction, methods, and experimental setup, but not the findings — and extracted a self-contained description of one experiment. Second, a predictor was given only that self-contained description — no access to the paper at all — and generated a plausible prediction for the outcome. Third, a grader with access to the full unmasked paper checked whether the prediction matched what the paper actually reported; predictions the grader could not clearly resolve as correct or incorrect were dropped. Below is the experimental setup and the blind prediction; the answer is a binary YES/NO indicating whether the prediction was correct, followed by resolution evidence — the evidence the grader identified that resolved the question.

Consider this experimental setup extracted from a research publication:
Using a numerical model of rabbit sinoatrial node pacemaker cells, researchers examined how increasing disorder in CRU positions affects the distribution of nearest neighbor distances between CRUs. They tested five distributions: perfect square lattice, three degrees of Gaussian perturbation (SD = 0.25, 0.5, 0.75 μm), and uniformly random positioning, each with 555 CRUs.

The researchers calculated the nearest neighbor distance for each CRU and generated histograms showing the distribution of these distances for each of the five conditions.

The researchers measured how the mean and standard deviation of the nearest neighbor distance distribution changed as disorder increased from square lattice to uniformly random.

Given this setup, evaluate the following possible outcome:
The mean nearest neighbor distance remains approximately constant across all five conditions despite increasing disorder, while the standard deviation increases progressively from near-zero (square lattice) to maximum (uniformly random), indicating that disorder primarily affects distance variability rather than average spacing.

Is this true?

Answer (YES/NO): NO